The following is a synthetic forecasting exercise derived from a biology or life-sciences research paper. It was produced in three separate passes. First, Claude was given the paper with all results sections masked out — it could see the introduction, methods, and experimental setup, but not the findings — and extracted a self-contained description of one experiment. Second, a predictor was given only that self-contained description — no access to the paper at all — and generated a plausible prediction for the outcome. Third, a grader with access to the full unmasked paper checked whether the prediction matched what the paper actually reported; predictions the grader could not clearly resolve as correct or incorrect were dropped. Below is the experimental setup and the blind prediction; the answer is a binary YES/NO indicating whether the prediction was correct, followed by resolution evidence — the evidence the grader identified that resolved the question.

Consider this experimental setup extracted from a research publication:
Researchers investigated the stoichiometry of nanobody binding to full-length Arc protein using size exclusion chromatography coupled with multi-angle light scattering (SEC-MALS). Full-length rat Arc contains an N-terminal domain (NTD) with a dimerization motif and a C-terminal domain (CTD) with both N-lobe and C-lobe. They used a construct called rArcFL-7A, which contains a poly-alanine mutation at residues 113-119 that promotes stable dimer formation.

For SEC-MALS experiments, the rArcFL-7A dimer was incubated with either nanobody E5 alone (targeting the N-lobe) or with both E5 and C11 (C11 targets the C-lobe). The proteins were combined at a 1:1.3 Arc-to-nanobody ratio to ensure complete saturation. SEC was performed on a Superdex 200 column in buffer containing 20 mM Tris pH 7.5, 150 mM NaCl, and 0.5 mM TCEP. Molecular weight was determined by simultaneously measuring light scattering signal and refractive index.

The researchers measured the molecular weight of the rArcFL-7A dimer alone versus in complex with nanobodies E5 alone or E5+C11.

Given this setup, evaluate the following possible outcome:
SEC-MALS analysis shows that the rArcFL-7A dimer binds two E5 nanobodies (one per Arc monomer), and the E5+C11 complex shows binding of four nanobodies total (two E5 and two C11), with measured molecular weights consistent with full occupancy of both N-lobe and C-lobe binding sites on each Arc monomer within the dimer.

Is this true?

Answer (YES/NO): YES